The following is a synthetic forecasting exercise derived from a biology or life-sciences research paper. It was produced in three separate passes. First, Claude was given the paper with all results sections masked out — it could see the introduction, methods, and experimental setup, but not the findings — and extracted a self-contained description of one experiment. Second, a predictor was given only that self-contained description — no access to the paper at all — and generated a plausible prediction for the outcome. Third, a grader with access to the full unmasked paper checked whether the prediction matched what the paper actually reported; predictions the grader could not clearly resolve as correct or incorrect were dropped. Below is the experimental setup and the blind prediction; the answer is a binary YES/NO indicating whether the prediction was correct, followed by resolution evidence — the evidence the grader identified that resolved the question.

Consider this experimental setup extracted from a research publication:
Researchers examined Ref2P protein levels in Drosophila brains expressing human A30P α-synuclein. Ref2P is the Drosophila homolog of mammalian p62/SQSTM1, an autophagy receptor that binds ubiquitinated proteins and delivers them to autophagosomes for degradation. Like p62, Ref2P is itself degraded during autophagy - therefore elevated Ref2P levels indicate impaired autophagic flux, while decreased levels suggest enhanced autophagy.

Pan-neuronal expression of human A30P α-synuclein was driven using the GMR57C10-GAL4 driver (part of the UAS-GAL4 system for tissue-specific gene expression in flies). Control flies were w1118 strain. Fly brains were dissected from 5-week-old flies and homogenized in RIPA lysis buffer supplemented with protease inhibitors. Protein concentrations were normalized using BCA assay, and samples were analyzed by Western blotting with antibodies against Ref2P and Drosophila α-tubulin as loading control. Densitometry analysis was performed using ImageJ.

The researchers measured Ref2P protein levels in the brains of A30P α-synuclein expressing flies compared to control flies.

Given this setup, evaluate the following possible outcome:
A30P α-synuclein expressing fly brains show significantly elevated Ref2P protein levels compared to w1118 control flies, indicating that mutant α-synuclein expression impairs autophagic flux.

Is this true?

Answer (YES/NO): YES